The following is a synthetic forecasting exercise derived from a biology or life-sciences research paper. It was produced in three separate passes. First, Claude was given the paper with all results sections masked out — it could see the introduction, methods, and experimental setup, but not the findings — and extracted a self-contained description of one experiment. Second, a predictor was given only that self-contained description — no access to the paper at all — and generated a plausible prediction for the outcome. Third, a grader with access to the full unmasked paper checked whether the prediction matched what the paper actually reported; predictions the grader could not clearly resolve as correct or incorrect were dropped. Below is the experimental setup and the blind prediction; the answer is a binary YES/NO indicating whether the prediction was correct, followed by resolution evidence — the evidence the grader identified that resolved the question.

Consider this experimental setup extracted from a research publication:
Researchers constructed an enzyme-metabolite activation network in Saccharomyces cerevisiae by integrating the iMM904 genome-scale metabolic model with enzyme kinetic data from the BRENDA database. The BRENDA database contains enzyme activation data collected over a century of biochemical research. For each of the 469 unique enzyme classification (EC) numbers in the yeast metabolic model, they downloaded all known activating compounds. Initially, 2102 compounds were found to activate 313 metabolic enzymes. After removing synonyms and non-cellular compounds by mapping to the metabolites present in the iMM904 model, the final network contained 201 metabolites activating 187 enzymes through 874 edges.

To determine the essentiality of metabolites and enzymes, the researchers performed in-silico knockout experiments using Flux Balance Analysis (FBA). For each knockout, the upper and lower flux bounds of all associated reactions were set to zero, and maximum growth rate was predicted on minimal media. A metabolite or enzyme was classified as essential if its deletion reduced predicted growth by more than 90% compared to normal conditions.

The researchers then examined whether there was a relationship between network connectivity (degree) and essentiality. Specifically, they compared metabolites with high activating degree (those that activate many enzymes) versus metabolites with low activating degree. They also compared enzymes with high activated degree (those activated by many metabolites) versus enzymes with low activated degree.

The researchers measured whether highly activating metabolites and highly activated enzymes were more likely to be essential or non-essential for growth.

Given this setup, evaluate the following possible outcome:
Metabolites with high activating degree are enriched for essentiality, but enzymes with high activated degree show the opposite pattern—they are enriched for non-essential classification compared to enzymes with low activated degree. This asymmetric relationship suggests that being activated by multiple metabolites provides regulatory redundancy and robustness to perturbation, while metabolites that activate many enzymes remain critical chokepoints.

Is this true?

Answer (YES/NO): YES